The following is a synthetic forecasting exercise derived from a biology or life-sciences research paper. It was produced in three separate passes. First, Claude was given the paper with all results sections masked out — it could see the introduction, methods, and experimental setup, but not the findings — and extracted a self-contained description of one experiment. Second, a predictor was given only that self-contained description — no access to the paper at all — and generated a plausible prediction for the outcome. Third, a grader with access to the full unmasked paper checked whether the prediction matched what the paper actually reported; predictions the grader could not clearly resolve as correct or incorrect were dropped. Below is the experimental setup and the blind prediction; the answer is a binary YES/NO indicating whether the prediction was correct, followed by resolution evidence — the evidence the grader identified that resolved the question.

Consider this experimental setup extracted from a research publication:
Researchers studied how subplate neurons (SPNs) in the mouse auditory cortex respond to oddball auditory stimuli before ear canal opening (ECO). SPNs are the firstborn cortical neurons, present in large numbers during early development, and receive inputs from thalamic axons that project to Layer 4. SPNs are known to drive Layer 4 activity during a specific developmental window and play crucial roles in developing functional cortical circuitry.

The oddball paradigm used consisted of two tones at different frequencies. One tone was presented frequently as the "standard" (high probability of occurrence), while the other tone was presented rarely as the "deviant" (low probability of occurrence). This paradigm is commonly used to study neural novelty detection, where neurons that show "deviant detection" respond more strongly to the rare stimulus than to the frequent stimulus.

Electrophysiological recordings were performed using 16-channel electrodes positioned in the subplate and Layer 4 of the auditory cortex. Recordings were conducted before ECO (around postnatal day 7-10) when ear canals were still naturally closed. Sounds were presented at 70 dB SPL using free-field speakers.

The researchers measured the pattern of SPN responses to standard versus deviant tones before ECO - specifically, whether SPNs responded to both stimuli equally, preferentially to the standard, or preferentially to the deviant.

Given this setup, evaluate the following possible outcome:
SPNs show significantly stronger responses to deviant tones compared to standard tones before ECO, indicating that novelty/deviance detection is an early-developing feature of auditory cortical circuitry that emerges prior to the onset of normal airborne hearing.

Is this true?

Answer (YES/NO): YES